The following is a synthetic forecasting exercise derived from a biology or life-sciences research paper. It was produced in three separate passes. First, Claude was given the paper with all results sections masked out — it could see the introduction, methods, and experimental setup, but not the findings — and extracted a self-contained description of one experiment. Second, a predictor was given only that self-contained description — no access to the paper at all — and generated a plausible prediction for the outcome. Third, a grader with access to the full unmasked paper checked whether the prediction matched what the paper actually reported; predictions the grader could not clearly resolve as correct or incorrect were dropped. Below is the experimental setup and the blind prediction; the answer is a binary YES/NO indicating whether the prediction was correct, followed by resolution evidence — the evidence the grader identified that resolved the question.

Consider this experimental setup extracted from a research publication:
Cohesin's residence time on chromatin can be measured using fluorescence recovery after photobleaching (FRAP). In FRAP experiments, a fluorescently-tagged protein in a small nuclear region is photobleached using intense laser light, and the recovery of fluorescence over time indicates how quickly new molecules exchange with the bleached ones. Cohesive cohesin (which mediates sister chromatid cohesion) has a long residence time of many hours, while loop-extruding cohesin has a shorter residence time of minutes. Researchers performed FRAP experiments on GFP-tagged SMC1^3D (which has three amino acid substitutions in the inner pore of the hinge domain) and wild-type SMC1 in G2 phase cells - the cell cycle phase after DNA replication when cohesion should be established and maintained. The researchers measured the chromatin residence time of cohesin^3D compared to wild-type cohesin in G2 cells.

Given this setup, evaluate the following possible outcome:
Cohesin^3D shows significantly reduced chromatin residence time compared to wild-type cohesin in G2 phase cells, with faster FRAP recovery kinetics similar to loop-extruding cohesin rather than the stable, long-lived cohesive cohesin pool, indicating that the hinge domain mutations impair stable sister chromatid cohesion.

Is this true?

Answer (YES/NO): YES